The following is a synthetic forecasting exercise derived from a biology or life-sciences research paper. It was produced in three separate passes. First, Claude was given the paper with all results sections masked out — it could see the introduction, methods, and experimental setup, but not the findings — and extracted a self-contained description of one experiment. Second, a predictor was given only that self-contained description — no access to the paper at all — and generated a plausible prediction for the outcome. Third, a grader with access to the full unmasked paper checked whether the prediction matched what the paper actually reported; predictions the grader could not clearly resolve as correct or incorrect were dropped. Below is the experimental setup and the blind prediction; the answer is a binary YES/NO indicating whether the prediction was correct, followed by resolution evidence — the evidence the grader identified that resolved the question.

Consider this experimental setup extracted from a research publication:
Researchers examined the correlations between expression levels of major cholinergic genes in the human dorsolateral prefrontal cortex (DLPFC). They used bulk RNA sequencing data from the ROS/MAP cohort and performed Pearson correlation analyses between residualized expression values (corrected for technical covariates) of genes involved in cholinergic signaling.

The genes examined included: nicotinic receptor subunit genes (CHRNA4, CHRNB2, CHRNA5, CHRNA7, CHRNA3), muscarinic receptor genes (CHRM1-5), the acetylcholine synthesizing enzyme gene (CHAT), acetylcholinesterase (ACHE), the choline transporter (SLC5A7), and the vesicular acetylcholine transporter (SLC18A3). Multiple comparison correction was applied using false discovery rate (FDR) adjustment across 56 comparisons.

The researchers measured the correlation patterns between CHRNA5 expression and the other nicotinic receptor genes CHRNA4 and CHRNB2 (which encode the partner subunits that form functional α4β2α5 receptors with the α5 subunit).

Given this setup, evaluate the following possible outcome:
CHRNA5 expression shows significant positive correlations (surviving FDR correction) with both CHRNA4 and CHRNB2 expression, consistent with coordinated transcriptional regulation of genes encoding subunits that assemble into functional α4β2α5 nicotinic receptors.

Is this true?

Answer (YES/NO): NO